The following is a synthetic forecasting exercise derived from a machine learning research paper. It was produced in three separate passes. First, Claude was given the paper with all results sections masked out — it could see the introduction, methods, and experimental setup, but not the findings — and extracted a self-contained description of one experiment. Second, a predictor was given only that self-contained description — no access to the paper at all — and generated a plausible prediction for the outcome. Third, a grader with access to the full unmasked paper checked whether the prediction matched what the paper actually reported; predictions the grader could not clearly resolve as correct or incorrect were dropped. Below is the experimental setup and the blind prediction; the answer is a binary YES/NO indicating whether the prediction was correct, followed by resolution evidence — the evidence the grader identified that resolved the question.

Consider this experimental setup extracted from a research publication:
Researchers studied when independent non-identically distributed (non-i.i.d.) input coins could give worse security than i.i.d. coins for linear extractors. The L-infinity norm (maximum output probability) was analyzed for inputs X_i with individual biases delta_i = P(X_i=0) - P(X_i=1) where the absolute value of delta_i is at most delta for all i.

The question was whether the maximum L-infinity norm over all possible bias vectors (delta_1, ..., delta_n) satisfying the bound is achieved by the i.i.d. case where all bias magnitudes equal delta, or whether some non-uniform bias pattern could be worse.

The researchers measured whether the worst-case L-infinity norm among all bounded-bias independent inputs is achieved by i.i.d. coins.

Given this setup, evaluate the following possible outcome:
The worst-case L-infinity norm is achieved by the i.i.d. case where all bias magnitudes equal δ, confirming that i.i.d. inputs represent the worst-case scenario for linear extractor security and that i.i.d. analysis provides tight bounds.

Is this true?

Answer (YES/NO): YES